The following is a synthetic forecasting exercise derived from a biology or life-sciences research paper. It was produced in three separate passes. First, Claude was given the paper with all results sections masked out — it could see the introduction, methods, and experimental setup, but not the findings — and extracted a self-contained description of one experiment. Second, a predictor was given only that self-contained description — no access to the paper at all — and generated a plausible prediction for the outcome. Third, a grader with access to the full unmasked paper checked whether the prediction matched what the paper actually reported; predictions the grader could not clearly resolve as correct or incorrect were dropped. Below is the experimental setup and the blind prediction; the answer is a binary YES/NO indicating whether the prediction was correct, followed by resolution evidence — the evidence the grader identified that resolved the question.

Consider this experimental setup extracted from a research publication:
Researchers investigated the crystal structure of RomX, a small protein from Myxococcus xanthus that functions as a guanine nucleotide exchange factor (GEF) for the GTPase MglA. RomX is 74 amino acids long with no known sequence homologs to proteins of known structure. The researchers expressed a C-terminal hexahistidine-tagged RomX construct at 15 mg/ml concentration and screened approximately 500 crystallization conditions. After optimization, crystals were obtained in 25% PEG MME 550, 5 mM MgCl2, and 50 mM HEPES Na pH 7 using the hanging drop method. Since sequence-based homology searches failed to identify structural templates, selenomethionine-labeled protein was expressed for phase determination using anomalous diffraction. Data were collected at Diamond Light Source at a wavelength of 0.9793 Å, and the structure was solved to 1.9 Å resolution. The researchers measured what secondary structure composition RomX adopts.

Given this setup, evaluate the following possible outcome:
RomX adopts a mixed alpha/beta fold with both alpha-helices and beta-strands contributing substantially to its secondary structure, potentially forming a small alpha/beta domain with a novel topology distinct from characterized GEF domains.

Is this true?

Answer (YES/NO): NO